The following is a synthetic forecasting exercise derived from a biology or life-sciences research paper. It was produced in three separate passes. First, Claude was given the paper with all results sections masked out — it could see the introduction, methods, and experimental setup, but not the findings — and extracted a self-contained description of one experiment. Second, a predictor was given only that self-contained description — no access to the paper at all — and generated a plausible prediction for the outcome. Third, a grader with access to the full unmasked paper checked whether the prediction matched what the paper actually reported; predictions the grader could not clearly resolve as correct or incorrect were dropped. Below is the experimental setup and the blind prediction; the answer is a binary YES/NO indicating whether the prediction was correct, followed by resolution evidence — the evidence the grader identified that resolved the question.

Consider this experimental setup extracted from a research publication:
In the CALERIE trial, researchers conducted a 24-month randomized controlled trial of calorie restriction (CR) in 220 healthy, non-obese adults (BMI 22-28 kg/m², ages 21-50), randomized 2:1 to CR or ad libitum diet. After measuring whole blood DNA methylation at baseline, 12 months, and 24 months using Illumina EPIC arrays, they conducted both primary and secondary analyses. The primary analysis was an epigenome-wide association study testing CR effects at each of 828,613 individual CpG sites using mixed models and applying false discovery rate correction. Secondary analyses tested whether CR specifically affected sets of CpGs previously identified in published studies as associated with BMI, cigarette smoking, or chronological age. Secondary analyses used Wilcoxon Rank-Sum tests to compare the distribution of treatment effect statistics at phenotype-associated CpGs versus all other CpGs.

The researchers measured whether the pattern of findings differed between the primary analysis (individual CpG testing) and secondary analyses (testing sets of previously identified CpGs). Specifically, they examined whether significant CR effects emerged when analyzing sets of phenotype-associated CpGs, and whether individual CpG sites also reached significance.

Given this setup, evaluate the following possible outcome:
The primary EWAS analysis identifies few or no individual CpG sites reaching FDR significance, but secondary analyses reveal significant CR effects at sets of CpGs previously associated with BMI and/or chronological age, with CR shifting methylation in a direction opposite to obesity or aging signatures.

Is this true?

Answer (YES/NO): NO